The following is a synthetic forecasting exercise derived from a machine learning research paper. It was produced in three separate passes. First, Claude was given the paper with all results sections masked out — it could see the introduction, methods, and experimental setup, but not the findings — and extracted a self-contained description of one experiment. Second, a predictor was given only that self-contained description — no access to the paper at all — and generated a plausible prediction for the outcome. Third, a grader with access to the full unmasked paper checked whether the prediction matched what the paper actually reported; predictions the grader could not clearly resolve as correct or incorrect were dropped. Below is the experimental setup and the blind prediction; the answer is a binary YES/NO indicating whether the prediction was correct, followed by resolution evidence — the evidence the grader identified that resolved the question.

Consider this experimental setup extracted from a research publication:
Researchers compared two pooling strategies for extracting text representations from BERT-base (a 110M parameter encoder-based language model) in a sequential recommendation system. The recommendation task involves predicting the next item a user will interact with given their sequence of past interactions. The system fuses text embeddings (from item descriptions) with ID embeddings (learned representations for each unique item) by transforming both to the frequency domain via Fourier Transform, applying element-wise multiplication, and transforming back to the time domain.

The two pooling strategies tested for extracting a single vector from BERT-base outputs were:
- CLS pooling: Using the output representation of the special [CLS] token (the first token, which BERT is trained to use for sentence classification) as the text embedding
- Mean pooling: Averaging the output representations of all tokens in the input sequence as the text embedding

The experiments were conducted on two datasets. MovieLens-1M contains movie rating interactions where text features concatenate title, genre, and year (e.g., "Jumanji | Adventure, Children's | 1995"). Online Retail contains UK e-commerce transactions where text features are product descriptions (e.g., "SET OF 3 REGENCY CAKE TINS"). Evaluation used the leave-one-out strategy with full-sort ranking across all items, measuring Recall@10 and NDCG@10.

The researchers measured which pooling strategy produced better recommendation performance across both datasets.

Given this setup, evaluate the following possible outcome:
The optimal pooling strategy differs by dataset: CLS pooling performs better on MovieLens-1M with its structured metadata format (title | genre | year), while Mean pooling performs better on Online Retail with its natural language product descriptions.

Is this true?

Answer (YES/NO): NO